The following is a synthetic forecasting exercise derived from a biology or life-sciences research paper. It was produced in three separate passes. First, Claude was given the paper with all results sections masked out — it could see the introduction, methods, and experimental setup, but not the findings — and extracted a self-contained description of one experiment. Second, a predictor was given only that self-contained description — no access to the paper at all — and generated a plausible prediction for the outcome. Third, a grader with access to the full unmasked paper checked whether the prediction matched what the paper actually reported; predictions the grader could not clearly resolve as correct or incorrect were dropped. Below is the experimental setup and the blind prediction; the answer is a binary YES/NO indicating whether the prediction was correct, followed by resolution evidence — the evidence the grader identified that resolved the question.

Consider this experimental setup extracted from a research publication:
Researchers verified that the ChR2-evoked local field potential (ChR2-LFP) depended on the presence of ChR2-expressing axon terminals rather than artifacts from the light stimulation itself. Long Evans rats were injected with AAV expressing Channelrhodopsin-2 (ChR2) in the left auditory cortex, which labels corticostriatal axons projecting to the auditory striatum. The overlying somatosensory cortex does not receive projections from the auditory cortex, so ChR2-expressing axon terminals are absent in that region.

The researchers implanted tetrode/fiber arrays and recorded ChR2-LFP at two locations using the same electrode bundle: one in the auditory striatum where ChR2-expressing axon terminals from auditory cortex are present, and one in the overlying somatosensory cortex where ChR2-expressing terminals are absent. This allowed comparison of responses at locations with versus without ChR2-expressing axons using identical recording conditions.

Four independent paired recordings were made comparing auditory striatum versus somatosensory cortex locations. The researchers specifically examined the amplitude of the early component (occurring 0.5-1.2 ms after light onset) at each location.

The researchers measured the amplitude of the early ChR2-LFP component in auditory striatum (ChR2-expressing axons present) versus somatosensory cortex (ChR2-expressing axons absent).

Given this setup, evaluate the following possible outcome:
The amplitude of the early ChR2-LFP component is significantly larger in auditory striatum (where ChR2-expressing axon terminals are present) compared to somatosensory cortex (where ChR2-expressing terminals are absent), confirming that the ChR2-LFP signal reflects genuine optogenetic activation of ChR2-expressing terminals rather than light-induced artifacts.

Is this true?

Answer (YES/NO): YES